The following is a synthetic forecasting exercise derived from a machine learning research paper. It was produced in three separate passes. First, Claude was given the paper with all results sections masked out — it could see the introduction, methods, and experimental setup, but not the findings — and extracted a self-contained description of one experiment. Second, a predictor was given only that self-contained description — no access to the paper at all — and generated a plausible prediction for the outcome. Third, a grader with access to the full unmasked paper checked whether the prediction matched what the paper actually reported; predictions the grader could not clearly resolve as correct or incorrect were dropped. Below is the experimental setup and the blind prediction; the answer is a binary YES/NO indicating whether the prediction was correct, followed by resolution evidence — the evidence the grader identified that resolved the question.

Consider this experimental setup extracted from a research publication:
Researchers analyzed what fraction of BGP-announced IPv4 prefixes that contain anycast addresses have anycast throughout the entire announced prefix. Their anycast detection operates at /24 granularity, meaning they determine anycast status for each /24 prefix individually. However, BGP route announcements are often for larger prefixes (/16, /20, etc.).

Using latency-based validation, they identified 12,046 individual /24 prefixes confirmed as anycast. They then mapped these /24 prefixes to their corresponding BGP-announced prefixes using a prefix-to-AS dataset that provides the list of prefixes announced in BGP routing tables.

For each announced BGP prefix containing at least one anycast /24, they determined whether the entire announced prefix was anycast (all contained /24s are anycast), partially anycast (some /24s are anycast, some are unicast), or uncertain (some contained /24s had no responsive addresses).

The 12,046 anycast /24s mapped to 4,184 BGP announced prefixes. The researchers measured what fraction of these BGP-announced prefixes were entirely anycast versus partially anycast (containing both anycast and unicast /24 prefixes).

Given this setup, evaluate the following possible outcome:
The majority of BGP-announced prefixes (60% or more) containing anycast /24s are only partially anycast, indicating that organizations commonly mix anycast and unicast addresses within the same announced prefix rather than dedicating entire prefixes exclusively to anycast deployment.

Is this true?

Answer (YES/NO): NO